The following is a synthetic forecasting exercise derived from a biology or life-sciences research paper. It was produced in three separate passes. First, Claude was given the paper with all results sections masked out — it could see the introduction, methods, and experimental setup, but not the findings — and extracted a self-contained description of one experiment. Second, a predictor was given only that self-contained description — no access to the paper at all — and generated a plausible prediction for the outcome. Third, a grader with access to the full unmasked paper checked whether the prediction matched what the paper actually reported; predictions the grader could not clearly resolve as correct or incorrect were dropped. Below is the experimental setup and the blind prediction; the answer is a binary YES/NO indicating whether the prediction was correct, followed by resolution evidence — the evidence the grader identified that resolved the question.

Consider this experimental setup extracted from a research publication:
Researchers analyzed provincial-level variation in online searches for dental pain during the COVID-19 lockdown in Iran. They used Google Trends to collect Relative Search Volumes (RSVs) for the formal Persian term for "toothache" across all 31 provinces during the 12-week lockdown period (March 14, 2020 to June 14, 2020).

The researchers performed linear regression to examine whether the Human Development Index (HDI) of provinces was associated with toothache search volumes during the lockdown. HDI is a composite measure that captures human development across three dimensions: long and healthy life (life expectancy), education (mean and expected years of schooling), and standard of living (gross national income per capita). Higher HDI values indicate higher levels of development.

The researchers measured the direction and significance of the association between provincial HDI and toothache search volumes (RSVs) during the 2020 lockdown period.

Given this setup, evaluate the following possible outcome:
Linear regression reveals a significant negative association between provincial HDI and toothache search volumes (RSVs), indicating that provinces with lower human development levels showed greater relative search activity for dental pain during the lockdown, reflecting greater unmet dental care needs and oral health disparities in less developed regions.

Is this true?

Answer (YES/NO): YES